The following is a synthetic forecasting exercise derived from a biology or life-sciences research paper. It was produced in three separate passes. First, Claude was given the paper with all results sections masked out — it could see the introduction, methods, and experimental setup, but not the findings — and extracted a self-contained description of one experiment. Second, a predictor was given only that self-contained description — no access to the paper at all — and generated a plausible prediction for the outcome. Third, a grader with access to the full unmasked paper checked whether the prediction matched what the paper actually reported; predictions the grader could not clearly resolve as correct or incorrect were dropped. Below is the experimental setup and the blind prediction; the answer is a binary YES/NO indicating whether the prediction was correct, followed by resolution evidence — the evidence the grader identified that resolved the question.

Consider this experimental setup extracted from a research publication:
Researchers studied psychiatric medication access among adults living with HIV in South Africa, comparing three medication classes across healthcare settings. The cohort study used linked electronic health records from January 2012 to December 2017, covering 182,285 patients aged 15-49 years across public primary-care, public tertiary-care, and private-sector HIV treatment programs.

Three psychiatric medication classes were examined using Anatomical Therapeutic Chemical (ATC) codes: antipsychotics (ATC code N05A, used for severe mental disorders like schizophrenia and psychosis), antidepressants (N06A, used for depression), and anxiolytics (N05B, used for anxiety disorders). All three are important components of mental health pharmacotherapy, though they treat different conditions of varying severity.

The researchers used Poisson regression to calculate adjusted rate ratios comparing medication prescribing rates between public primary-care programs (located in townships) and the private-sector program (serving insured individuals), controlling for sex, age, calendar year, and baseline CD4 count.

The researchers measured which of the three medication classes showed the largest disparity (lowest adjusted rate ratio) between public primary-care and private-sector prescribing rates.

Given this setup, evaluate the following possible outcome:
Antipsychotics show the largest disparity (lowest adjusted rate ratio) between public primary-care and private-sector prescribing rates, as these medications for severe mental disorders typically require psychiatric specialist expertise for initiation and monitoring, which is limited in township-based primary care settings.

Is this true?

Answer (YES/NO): NO